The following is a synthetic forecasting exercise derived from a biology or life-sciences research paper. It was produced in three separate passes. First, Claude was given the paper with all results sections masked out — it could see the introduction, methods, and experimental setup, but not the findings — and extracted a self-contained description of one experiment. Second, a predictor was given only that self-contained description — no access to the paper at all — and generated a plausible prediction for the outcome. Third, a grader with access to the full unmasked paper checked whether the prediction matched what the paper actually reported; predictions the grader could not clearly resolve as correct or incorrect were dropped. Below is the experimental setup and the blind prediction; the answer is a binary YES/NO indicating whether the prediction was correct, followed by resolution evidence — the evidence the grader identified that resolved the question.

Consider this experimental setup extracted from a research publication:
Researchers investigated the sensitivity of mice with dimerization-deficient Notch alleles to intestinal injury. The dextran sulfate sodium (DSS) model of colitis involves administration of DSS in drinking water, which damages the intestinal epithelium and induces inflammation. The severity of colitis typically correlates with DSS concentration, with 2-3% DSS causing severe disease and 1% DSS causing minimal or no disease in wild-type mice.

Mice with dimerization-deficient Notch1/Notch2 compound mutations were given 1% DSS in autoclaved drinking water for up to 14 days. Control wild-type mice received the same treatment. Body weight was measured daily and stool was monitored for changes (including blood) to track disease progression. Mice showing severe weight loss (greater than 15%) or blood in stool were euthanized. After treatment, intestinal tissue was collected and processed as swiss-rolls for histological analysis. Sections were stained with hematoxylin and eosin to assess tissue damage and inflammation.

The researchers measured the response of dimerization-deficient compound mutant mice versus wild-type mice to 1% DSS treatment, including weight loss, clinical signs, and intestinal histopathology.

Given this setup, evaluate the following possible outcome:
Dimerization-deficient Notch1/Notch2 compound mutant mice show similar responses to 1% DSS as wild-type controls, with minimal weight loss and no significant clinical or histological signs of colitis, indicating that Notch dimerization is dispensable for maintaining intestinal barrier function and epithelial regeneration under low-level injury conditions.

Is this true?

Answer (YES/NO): NO